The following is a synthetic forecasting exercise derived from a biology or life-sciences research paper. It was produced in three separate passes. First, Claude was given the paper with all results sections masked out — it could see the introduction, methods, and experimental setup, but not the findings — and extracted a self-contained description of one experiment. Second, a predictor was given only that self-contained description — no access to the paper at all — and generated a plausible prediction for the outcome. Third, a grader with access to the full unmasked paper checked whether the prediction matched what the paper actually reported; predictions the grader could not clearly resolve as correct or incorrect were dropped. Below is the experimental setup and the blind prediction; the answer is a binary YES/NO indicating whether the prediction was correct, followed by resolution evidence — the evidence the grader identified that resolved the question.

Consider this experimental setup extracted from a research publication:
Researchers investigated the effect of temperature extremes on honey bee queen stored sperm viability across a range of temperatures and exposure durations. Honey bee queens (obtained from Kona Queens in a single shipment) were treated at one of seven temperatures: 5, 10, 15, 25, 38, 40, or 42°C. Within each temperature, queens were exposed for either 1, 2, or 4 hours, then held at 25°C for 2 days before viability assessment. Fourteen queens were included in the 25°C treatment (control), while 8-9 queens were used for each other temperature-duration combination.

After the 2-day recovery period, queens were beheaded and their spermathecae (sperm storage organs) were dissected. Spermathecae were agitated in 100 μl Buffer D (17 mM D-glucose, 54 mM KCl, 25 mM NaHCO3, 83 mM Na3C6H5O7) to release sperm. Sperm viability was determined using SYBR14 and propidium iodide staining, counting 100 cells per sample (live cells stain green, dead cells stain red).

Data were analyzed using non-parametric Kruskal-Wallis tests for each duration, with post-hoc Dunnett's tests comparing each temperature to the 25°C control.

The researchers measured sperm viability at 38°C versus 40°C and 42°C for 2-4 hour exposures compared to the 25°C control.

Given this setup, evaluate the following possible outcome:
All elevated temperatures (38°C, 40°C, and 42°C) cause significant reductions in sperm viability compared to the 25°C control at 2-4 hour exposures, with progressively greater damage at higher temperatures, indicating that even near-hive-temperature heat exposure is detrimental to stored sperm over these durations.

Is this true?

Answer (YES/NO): NO